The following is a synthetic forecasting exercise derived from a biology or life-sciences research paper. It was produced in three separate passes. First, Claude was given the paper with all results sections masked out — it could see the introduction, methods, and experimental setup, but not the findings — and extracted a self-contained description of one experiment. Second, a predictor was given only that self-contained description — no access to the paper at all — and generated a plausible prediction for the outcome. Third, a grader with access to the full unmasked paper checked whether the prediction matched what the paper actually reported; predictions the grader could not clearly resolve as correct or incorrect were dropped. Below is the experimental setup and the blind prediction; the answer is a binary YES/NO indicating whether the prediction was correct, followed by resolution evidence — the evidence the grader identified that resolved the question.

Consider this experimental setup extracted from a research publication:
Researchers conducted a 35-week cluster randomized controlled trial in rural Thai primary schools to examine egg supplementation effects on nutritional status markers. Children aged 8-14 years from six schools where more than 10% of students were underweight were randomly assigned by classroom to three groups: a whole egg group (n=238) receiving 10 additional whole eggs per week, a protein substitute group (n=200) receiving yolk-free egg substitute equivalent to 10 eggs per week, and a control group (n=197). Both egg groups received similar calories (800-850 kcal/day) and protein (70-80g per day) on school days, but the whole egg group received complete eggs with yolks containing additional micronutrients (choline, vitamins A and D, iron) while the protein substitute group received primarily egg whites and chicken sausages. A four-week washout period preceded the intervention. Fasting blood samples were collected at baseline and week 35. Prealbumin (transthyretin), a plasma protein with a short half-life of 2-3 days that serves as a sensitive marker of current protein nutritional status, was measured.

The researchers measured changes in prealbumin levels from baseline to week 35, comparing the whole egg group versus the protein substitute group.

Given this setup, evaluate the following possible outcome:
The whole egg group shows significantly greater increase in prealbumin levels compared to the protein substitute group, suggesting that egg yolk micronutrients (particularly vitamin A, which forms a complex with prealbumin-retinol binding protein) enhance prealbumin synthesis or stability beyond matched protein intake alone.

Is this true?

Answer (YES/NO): YES